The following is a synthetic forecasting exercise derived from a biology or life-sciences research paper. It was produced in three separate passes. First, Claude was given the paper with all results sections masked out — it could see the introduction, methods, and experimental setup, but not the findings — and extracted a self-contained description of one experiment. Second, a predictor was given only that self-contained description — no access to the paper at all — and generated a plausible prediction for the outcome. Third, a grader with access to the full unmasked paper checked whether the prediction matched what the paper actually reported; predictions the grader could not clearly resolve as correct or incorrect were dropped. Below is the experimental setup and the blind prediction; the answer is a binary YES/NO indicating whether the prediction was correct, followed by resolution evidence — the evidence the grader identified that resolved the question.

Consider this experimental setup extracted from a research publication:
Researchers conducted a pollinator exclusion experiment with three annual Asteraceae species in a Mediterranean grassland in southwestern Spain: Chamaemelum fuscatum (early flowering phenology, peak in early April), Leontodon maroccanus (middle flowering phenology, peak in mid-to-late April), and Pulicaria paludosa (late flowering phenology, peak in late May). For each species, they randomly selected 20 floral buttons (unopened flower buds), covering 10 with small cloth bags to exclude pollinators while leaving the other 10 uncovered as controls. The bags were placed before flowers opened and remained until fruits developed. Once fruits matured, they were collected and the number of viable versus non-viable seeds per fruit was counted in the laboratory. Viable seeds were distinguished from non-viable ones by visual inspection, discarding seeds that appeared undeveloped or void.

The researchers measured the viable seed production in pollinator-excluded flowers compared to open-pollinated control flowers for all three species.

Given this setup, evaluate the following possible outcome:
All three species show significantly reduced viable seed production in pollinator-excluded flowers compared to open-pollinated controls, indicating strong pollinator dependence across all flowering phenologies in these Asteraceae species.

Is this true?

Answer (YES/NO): NO